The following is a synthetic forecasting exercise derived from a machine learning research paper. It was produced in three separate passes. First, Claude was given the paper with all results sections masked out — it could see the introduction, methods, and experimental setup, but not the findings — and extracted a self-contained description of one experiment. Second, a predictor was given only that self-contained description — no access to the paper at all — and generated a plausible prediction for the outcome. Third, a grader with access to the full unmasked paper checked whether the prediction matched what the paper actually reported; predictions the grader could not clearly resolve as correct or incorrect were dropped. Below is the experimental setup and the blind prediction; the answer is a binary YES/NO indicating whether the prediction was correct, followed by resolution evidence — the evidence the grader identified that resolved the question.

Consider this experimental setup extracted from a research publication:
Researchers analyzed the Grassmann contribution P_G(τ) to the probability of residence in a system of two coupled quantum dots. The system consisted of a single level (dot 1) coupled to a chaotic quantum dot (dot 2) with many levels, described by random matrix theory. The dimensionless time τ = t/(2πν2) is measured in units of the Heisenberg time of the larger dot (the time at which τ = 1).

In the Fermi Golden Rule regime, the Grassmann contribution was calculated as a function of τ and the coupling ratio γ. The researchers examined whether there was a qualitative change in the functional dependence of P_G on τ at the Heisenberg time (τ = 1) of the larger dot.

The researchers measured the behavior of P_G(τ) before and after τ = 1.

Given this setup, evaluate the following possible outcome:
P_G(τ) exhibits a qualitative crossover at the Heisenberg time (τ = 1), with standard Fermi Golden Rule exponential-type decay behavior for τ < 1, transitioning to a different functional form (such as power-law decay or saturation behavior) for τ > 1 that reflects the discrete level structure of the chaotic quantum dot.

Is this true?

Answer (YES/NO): NO